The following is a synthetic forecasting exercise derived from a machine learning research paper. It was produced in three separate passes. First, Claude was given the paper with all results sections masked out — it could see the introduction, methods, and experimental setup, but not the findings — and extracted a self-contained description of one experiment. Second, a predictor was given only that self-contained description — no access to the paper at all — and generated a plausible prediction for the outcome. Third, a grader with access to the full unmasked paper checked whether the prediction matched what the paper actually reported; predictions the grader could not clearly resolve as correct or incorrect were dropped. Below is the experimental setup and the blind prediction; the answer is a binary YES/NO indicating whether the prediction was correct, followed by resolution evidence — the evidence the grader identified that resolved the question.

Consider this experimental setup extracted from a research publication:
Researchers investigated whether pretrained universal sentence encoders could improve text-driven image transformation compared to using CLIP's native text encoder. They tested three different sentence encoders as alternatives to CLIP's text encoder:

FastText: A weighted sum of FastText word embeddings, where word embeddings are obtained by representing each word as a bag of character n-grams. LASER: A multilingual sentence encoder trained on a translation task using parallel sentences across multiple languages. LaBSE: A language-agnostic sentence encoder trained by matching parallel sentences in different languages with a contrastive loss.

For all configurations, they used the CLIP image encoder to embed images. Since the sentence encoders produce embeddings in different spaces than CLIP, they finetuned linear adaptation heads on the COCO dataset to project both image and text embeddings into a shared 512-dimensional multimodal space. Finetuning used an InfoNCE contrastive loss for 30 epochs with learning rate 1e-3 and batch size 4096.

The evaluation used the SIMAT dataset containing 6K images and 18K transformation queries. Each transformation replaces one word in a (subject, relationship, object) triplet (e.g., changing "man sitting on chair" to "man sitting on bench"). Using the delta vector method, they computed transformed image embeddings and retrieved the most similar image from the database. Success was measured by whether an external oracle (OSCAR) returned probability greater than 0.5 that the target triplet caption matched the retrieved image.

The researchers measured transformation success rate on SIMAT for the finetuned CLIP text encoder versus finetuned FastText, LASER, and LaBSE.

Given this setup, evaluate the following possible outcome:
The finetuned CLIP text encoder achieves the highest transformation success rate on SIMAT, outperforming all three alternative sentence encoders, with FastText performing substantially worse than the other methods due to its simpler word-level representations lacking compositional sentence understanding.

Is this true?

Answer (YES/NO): NO